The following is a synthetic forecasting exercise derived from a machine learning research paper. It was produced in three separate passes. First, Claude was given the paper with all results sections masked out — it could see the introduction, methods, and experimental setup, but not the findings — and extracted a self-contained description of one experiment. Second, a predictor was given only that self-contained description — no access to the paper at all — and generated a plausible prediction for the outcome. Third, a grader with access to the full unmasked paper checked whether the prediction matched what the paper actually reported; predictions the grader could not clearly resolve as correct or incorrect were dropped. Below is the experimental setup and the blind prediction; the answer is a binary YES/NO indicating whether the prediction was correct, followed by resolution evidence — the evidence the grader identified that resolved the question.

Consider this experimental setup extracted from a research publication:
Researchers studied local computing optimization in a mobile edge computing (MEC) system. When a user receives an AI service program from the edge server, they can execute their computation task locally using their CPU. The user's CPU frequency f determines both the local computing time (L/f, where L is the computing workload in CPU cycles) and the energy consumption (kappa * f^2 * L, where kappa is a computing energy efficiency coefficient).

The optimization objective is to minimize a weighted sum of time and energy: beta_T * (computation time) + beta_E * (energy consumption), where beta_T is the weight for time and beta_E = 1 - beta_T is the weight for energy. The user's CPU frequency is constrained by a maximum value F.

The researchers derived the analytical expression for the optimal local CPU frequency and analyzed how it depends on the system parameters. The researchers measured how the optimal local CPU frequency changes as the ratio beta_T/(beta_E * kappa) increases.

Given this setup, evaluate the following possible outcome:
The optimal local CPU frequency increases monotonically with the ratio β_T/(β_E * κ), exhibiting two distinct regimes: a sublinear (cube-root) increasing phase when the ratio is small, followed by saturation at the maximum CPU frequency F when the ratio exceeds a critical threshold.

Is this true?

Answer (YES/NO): YES